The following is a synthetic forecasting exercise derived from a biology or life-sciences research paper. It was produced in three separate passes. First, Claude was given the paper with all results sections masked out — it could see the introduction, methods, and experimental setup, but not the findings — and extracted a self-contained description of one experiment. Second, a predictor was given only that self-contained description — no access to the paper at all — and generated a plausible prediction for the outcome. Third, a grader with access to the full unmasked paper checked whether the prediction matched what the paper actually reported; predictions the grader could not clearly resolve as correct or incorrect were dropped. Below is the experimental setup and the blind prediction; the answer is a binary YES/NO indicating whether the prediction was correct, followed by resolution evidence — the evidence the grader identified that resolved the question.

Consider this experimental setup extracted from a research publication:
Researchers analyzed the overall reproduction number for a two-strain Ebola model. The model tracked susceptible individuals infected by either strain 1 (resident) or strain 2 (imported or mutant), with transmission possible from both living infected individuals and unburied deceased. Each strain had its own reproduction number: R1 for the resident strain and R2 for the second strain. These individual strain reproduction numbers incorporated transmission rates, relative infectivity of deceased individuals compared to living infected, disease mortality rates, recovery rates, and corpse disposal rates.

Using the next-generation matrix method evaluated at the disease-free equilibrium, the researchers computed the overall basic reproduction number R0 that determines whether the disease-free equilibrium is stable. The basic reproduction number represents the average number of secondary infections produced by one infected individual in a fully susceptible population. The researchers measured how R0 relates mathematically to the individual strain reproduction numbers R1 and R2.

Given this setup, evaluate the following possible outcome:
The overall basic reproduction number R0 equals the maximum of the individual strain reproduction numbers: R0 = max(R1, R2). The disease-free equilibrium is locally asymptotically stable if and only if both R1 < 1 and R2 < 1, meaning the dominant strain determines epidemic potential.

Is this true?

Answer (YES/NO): YES